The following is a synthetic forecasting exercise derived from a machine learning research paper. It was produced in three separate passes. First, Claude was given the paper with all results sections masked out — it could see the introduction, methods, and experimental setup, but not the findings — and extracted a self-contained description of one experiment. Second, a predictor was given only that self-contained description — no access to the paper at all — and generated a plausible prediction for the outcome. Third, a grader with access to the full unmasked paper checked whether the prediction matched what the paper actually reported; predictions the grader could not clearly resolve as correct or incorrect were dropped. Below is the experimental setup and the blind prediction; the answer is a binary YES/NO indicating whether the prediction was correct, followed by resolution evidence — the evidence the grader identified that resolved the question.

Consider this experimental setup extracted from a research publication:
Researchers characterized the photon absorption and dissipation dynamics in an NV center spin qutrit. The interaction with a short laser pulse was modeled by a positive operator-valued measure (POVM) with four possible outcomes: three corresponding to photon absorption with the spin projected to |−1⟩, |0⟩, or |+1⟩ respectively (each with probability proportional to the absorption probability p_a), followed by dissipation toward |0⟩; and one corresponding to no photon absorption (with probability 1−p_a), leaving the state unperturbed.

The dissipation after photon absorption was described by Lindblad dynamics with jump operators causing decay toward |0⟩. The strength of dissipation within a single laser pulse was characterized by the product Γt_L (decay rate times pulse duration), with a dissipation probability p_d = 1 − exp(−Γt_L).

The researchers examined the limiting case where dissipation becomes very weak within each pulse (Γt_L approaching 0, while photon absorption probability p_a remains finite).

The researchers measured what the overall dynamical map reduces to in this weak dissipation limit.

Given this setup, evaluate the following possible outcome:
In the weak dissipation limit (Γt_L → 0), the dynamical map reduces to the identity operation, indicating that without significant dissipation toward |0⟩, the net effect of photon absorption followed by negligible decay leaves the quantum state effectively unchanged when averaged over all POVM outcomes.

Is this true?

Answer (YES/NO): NO